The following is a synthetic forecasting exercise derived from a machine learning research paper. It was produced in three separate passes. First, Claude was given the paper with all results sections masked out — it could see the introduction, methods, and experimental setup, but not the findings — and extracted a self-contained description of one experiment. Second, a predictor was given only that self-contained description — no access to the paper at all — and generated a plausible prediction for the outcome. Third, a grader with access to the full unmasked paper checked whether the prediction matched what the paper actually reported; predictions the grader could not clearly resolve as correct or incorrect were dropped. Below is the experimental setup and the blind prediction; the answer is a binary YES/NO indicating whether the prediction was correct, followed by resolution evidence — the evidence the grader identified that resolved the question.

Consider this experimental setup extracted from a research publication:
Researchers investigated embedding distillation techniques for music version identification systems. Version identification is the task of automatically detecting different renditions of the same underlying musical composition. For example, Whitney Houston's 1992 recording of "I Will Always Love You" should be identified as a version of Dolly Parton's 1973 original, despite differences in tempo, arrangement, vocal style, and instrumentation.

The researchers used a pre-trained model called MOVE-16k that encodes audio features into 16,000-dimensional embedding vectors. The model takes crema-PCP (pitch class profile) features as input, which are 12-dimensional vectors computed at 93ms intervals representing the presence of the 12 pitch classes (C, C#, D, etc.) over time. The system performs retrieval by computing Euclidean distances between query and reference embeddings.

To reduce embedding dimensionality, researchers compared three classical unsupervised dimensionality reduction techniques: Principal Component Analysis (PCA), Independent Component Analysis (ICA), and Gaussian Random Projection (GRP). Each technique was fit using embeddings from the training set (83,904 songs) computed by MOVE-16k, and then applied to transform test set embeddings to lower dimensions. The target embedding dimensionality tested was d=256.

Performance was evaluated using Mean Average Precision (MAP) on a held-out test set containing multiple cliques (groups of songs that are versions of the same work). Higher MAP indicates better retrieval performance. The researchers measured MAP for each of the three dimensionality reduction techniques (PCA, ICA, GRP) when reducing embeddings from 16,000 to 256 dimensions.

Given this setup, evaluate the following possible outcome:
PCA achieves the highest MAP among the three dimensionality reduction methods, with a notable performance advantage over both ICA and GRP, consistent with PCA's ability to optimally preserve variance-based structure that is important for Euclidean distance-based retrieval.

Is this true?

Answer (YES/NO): YES